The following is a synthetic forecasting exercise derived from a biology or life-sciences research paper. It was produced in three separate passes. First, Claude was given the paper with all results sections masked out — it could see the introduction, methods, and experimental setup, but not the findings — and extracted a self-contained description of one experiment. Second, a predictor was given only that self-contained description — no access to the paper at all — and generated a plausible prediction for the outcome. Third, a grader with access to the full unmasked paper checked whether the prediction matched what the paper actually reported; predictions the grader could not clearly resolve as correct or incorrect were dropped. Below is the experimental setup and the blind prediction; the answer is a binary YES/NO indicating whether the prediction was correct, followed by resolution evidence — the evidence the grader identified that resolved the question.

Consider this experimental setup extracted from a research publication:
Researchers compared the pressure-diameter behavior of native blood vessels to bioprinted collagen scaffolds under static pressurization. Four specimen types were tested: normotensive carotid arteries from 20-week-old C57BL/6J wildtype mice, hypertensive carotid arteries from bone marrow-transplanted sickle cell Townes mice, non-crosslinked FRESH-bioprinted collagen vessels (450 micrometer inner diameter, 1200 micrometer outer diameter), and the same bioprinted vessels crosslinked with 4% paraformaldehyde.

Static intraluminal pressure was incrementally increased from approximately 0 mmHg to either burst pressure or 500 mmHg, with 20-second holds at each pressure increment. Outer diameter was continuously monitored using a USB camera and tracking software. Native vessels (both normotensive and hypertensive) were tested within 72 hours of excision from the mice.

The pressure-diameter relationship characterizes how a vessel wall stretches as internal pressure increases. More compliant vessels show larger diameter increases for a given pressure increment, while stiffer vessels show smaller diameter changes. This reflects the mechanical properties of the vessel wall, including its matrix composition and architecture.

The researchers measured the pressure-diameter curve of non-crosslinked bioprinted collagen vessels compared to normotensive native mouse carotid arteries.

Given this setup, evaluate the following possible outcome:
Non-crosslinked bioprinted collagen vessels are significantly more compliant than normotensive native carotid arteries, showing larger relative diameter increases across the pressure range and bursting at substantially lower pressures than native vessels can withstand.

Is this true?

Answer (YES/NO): NO